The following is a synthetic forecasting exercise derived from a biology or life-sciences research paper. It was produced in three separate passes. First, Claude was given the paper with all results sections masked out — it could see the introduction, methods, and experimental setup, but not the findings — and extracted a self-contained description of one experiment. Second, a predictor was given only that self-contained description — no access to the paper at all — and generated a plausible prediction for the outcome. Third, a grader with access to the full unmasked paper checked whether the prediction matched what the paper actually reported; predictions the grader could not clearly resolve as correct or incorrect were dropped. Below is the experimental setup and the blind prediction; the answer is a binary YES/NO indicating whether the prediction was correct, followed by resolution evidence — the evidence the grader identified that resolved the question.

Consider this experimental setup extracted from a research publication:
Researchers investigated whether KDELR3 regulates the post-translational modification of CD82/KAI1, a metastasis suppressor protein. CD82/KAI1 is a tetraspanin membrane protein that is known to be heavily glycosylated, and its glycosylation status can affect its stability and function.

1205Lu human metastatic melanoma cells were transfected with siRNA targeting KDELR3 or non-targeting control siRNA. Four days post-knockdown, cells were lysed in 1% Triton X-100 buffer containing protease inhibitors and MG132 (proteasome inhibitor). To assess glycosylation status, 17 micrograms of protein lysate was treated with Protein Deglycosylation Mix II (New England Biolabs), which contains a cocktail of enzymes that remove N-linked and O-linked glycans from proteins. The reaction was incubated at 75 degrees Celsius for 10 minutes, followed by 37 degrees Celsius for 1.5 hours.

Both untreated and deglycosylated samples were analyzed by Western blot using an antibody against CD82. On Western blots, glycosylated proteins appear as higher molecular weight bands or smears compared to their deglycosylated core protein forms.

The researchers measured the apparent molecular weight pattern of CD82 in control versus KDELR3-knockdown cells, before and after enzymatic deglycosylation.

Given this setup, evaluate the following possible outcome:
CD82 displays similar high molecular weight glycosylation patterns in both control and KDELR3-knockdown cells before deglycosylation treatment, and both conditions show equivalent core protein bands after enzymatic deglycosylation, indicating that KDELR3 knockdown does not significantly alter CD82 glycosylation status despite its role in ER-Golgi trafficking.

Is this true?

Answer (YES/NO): NO